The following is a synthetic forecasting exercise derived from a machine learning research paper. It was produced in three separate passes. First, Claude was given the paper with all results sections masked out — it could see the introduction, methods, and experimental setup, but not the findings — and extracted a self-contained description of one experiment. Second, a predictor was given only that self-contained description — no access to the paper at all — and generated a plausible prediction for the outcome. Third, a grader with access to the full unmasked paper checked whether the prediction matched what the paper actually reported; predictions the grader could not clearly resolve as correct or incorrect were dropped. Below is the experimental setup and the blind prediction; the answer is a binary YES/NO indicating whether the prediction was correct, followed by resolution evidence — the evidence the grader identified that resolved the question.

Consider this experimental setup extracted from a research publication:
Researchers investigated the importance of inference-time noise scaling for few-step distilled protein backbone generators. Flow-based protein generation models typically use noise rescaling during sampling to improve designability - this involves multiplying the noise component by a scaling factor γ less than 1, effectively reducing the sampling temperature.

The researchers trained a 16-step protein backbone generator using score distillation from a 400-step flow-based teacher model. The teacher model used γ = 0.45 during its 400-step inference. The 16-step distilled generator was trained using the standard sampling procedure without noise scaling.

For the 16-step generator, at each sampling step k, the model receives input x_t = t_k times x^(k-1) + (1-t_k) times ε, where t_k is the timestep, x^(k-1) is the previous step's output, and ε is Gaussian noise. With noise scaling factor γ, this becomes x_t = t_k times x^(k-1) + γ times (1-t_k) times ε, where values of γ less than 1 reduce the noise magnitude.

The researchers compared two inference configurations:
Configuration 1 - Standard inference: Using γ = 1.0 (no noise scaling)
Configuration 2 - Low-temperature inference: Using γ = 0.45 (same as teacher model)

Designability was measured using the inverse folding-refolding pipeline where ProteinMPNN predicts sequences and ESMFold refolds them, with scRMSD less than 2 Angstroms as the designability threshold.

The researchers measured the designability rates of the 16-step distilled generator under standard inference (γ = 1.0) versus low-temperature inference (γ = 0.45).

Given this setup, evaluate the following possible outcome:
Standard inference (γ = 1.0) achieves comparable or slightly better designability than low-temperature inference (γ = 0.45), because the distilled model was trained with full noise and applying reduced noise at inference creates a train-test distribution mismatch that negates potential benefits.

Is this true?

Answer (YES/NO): NO